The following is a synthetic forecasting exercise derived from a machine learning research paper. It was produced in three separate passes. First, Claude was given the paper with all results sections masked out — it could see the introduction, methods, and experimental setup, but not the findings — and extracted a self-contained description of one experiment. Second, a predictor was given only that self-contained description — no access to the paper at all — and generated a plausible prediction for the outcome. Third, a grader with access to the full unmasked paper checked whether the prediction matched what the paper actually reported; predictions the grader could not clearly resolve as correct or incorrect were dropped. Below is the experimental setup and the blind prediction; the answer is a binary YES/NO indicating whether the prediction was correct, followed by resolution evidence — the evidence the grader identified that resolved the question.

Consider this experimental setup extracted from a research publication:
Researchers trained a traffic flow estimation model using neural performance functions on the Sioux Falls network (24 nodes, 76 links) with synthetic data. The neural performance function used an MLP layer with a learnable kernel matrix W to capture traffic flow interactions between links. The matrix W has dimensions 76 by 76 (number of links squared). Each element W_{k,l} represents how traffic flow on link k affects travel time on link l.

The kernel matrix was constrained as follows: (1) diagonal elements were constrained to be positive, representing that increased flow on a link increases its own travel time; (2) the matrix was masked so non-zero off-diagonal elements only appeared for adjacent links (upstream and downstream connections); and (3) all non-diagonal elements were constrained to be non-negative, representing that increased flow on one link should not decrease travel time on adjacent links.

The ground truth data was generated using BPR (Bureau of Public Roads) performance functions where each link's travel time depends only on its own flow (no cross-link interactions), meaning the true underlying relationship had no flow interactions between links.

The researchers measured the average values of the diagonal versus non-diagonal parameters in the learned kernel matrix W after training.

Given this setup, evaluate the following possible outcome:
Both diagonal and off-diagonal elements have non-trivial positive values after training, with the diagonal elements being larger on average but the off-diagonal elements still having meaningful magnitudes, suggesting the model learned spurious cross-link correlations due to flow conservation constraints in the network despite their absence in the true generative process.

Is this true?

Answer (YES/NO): NO